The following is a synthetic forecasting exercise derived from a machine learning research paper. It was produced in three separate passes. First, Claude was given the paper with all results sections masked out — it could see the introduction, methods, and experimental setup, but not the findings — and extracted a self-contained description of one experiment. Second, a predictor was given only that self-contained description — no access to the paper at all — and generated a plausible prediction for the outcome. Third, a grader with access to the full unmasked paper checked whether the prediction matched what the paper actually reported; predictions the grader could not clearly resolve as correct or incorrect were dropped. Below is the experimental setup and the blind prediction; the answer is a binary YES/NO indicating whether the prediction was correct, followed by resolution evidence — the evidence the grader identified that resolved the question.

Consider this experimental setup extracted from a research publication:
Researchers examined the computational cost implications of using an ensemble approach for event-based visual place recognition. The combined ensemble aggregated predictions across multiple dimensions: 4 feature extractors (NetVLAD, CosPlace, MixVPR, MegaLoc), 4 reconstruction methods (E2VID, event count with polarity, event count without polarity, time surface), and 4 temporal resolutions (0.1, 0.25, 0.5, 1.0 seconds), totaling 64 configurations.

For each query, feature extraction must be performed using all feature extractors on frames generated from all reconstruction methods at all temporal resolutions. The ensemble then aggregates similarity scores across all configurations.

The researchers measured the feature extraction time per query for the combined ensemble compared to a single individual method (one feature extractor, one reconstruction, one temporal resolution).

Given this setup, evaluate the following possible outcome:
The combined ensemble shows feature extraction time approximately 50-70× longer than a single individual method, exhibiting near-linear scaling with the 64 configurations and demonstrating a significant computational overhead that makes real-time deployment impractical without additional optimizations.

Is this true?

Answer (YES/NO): YES